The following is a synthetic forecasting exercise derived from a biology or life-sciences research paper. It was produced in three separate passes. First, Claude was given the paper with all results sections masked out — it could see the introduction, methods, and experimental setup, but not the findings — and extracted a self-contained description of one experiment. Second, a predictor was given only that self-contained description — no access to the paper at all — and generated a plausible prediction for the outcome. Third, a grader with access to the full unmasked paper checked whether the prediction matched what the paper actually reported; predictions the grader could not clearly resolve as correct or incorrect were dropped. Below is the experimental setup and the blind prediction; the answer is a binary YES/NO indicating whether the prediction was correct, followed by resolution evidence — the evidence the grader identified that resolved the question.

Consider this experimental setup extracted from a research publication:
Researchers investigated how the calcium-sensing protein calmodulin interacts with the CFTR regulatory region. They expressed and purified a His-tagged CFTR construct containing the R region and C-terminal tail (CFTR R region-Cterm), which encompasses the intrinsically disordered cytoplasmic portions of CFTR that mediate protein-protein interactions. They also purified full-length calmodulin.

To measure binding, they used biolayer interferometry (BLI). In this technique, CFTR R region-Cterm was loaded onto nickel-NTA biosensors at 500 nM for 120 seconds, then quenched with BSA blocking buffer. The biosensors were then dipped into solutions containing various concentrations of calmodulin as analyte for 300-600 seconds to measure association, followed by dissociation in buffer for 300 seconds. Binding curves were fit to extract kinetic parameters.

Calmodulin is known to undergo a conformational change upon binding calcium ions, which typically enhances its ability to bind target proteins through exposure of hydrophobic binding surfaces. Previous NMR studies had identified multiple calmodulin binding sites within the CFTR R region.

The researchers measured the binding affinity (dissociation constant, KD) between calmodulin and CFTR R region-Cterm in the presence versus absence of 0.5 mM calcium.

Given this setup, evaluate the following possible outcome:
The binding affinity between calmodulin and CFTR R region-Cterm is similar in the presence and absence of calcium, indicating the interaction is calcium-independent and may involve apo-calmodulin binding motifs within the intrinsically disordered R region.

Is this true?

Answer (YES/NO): NO